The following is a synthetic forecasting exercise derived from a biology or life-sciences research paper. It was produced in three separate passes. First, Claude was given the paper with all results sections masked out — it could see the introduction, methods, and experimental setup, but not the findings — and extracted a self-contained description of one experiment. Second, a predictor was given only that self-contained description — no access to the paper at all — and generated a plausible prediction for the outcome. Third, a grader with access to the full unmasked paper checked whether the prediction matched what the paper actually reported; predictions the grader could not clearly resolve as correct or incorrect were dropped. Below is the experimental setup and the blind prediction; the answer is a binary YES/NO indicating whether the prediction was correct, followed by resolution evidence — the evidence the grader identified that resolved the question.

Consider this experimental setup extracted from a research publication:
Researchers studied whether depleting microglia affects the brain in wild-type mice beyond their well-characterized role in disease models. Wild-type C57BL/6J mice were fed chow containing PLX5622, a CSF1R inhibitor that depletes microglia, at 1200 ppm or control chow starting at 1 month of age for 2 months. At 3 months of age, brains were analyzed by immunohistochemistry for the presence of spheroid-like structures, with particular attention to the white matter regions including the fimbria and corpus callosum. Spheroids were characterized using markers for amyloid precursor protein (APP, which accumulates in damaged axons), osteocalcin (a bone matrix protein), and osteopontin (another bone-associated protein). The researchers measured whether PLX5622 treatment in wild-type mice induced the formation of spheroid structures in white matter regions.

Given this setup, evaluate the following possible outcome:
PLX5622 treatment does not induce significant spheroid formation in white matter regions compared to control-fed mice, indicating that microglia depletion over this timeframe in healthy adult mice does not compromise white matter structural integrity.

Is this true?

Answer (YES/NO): NO